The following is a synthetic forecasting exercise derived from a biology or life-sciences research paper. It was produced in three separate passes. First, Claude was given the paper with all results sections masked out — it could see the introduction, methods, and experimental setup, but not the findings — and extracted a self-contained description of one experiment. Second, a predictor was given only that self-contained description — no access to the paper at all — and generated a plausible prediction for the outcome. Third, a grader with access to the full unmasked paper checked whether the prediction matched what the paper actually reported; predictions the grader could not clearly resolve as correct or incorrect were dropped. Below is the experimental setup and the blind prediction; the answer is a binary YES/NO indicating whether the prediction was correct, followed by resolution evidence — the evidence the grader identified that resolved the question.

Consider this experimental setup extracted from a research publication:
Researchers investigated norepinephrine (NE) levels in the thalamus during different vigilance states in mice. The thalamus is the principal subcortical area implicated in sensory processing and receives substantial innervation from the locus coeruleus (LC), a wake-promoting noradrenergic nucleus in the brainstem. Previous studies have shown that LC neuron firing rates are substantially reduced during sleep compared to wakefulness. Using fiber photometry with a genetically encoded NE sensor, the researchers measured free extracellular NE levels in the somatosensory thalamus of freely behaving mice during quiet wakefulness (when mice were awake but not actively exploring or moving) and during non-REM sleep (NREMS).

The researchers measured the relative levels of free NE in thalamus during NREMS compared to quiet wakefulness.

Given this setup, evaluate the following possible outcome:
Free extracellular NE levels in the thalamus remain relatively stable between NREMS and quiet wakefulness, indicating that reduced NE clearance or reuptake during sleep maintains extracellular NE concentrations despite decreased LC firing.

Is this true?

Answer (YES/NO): NO